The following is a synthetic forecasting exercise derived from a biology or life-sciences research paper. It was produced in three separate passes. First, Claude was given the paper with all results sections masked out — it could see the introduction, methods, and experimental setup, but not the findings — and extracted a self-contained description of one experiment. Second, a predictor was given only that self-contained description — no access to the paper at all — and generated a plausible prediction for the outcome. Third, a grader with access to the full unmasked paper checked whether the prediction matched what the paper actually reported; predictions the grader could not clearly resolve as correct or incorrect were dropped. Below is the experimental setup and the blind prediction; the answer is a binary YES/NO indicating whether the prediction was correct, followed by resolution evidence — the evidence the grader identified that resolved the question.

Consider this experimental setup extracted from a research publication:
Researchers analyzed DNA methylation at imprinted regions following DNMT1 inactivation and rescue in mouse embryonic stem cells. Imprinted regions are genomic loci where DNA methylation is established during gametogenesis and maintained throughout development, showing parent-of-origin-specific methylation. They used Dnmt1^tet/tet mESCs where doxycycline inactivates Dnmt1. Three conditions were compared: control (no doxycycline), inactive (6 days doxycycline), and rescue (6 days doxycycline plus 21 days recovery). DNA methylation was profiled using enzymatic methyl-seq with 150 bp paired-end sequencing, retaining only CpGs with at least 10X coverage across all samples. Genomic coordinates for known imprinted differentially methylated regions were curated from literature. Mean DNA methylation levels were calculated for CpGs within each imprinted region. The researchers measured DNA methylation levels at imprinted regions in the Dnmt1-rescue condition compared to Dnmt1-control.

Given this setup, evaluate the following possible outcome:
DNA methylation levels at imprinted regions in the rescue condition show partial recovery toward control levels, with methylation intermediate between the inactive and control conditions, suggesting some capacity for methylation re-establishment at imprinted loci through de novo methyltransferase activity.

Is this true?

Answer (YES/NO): YES